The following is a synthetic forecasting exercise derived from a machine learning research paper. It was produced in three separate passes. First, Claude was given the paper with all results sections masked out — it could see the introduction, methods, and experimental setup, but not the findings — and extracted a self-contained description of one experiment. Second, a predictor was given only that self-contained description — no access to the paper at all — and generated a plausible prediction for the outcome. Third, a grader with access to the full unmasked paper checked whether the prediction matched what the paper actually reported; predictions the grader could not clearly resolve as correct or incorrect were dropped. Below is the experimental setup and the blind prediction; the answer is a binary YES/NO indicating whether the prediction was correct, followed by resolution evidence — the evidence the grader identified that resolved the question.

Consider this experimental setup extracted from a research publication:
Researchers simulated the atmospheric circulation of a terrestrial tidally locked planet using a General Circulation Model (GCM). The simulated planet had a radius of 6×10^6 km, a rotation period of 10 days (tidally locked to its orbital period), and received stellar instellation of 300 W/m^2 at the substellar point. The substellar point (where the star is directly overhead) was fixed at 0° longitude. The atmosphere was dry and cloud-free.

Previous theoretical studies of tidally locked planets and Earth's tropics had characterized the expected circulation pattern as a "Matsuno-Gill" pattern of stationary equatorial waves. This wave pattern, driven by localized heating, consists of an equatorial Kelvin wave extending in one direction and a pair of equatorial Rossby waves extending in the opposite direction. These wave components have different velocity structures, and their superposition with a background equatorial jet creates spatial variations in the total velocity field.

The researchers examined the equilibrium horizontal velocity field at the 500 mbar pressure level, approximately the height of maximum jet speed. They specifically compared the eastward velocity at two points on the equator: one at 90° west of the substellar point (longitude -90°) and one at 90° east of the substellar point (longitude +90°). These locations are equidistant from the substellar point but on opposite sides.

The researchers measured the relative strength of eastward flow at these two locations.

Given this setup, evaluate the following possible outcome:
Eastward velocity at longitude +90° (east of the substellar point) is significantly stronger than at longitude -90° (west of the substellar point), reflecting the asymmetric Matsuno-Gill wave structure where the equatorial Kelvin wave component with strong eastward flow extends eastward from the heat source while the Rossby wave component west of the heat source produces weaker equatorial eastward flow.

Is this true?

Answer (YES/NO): NO